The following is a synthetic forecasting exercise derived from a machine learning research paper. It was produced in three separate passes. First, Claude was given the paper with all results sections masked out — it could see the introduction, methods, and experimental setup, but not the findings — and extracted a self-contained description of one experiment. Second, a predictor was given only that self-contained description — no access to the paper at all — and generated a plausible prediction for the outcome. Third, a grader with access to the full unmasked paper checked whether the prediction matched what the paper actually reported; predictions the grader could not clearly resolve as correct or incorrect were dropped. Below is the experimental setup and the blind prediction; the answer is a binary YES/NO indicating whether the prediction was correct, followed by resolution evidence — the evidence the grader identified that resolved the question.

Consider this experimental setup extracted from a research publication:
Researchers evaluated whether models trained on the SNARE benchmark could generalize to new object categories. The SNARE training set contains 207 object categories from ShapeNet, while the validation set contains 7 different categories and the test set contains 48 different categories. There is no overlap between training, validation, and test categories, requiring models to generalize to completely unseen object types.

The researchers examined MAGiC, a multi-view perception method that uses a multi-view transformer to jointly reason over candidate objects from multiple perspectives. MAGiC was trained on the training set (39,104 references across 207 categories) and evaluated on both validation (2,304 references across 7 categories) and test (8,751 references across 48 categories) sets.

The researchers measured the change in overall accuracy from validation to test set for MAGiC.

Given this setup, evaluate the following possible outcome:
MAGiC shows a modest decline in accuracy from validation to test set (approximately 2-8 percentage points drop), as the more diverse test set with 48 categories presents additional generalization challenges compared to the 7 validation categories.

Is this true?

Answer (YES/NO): YES